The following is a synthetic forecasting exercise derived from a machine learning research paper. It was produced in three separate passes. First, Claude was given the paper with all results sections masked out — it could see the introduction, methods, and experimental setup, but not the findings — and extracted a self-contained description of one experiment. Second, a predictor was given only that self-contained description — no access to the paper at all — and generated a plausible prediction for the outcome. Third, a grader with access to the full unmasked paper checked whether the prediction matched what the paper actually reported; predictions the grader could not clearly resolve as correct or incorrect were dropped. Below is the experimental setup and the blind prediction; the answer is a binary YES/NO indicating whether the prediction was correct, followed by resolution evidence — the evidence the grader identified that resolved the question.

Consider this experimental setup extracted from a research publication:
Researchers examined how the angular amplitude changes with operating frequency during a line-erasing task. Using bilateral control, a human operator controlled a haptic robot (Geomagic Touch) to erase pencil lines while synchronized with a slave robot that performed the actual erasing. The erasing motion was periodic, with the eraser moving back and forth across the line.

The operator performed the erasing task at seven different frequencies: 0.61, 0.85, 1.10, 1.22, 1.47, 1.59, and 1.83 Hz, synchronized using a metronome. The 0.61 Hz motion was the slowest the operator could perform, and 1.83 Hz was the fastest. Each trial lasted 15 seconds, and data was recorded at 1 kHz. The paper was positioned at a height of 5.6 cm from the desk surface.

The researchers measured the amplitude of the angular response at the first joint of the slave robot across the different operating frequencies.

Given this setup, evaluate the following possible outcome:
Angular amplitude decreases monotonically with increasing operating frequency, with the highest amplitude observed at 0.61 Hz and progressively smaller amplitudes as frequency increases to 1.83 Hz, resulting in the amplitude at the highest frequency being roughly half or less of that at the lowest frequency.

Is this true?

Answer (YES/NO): NO